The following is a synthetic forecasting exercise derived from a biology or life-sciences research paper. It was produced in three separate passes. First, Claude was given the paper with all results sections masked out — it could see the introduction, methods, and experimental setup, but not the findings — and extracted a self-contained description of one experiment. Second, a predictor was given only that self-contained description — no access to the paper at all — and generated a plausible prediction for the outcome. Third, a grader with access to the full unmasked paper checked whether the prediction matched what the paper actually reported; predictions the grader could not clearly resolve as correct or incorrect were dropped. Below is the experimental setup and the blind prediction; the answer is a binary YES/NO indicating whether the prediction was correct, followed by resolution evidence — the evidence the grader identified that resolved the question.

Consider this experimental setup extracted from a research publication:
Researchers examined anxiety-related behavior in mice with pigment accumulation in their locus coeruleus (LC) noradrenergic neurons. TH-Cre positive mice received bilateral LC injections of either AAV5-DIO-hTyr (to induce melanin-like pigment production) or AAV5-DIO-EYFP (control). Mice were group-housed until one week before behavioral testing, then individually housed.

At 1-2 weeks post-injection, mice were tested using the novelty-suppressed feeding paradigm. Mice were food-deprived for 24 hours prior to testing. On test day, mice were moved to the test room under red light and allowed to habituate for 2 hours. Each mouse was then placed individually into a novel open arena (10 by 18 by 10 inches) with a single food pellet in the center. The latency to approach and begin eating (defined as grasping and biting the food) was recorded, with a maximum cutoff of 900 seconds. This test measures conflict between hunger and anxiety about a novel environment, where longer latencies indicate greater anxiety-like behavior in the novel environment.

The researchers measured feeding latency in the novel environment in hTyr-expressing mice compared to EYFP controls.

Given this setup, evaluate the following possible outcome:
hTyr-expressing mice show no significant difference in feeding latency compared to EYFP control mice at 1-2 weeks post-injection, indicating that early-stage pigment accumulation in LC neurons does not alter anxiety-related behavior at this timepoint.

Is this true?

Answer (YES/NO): NO